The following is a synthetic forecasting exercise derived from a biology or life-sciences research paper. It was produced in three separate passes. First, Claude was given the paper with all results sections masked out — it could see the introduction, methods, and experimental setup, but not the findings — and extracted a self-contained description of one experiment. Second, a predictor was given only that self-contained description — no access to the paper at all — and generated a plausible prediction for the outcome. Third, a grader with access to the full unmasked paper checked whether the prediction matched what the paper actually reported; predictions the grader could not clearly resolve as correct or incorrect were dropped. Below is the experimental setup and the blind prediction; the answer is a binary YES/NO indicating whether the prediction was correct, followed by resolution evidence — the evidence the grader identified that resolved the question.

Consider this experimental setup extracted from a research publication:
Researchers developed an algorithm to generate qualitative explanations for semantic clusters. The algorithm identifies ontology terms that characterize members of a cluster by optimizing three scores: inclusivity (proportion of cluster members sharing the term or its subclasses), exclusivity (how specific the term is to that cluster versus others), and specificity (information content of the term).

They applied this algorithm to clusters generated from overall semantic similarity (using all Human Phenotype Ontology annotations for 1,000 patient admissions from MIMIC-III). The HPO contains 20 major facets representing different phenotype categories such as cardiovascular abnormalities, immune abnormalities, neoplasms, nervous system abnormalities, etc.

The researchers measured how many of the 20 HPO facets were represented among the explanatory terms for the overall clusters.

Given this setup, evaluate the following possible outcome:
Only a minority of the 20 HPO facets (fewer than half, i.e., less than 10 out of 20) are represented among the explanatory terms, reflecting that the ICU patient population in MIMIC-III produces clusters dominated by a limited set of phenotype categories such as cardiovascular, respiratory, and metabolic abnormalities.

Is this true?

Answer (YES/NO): YES